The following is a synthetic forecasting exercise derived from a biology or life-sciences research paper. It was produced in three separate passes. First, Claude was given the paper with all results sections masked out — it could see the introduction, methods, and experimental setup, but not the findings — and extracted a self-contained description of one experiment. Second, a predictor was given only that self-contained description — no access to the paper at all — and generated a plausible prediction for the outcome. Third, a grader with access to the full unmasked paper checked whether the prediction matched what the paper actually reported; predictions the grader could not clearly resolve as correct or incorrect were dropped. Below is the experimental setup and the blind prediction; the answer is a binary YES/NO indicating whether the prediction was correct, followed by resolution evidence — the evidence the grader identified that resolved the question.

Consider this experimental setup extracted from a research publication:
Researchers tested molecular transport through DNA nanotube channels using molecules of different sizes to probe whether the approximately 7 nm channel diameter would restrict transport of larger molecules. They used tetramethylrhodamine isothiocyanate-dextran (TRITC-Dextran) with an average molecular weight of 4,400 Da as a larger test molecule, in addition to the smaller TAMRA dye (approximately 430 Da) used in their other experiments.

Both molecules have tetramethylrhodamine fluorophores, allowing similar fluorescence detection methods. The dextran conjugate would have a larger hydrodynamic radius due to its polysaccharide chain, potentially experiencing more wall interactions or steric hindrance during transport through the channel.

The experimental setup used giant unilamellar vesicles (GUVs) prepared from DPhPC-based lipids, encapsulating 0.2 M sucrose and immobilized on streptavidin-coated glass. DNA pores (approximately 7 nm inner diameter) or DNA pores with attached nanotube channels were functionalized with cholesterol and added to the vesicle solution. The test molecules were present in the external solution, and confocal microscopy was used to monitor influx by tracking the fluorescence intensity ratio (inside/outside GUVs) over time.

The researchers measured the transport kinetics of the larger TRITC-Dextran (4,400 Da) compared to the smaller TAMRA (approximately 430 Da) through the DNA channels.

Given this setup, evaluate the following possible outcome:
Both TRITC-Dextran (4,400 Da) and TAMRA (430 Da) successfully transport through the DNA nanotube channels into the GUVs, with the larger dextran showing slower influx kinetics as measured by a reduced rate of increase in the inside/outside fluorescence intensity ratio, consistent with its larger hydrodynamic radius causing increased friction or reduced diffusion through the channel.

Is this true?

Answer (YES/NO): NO